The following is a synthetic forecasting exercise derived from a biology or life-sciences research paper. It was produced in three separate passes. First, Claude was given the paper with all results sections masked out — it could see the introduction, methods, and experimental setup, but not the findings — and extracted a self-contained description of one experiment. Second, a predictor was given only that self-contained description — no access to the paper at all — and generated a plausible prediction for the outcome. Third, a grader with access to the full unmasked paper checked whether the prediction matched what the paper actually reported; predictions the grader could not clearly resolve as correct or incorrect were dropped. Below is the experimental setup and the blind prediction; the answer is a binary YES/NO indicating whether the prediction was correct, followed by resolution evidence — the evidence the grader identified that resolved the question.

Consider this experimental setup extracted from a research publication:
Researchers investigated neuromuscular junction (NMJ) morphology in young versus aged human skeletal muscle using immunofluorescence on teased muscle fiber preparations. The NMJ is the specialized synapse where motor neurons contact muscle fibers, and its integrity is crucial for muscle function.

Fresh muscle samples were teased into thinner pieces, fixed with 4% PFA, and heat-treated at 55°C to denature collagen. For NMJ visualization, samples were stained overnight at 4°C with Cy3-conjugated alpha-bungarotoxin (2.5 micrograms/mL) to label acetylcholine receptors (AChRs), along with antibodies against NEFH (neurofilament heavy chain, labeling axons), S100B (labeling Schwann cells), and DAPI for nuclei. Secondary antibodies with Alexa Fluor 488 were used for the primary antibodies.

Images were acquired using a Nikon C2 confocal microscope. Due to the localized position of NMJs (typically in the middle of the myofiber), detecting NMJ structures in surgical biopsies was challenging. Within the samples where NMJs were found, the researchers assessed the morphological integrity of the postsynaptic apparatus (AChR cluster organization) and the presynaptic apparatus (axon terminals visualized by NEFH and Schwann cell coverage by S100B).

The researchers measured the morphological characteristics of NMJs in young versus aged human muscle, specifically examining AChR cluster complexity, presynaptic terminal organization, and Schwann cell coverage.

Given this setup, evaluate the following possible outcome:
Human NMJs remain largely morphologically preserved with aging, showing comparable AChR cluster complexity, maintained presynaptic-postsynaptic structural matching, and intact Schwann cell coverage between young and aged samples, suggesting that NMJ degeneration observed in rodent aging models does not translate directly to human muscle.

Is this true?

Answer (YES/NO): NO